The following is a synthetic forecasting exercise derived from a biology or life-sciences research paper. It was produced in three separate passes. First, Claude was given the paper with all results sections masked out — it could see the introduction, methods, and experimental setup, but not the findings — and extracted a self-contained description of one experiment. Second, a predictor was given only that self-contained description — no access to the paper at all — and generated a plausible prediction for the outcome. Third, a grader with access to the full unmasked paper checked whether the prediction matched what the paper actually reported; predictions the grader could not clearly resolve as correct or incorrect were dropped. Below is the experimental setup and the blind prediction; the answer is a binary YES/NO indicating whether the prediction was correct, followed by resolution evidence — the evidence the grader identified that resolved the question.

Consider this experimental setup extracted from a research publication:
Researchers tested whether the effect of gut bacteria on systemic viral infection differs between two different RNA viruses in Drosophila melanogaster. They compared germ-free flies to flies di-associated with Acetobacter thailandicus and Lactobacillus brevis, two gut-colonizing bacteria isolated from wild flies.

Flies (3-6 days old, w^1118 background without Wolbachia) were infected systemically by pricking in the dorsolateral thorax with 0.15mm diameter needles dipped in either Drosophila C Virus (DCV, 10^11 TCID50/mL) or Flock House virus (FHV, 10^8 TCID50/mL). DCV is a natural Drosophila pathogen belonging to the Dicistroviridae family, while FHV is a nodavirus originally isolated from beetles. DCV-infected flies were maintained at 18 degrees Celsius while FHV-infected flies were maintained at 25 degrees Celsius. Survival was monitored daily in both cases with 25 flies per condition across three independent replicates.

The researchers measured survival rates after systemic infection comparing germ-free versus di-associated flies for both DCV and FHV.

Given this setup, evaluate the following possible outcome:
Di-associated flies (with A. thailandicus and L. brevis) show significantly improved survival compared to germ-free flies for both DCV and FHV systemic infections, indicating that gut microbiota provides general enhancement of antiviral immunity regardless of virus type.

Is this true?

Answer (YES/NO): NO